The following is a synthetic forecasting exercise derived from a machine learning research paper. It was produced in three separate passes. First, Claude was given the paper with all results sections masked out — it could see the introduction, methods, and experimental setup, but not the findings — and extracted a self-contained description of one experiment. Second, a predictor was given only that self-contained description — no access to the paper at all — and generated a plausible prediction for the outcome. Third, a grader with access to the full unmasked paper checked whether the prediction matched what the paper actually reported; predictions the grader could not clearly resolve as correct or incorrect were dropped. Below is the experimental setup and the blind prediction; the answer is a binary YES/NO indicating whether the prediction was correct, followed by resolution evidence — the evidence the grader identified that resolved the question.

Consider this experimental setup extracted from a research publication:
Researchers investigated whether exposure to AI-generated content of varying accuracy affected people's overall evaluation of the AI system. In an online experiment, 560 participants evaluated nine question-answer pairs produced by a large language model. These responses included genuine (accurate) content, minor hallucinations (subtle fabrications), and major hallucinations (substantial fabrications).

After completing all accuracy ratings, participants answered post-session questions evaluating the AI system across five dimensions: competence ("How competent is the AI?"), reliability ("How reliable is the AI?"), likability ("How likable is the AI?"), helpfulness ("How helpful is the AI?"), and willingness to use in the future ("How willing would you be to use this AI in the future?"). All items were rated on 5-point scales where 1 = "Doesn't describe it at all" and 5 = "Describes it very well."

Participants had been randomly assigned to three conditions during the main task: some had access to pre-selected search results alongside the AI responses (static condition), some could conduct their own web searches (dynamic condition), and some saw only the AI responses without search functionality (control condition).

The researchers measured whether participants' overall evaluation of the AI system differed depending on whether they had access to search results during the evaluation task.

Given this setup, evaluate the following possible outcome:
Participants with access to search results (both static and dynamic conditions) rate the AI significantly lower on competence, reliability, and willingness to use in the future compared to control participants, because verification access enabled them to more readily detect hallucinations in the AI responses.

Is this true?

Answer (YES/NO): NO